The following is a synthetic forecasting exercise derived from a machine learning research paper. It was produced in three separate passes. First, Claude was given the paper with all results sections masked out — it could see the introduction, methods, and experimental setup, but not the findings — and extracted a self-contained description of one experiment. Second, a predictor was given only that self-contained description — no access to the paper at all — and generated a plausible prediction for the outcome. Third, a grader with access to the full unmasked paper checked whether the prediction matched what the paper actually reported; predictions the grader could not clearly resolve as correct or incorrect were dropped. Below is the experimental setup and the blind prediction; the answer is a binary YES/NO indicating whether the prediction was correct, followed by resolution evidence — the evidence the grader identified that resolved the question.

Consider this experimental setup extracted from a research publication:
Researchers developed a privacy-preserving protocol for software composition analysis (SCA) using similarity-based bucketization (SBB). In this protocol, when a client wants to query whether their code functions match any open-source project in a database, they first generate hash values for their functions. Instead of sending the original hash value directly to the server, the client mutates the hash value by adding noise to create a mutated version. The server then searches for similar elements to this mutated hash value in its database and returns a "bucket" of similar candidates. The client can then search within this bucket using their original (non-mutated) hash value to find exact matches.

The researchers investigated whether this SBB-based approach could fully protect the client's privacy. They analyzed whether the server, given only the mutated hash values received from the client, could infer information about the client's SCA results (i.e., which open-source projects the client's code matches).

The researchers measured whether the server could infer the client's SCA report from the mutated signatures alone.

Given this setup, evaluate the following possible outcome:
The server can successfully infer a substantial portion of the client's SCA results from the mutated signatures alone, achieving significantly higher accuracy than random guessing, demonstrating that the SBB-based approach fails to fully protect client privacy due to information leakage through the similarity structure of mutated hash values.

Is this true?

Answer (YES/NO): YES